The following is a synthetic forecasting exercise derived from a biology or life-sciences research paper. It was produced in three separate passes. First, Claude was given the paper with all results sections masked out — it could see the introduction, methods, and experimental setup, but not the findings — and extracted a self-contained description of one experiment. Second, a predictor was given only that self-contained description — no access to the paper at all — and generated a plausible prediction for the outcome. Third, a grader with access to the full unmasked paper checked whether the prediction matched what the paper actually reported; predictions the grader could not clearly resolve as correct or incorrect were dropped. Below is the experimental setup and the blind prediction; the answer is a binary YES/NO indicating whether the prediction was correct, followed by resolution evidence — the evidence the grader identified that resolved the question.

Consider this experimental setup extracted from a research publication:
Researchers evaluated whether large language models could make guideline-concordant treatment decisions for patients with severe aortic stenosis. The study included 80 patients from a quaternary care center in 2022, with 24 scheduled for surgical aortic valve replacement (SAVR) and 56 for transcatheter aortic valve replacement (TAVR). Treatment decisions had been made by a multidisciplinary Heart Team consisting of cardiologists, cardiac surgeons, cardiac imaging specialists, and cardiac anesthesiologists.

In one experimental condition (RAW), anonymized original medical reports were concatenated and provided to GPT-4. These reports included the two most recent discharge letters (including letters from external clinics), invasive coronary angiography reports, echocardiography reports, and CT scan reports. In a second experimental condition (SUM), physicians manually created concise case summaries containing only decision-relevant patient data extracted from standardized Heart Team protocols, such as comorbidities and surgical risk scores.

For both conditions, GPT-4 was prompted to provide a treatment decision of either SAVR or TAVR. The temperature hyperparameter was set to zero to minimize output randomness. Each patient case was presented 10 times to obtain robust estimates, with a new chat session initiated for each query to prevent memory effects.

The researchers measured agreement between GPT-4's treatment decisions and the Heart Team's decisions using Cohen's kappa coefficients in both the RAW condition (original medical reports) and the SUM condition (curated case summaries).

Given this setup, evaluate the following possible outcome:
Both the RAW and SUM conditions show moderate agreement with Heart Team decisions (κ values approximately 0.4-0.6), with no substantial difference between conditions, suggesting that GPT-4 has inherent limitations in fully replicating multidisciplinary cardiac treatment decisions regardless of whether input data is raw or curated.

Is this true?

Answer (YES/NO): NO